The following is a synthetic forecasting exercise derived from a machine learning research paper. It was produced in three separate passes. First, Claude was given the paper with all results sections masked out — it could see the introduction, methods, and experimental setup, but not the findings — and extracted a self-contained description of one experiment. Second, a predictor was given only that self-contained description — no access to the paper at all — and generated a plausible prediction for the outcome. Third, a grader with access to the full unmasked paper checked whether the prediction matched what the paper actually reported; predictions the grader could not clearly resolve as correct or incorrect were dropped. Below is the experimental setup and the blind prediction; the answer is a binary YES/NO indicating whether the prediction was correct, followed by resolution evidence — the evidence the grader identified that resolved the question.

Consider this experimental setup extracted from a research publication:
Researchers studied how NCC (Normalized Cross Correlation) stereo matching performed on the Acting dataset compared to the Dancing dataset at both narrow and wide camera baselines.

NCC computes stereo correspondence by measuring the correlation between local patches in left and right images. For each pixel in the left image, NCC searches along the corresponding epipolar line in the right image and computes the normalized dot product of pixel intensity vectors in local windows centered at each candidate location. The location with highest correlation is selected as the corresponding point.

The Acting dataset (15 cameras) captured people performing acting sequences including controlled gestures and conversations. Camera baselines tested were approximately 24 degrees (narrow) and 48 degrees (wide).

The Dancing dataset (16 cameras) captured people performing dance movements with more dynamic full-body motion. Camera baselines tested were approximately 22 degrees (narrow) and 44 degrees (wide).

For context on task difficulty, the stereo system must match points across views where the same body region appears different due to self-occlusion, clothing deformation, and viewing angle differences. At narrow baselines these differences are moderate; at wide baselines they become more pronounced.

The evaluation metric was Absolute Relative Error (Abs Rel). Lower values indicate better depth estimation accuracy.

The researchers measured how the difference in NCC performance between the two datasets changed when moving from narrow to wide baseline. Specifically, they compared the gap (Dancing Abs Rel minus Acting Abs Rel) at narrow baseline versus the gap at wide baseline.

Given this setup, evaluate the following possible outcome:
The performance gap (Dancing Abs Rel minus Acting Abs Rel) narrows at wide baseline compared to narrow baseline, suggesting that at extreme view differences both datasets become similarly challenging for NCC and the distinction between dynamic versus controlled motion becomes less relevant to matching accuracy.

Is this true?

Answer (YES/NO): YES